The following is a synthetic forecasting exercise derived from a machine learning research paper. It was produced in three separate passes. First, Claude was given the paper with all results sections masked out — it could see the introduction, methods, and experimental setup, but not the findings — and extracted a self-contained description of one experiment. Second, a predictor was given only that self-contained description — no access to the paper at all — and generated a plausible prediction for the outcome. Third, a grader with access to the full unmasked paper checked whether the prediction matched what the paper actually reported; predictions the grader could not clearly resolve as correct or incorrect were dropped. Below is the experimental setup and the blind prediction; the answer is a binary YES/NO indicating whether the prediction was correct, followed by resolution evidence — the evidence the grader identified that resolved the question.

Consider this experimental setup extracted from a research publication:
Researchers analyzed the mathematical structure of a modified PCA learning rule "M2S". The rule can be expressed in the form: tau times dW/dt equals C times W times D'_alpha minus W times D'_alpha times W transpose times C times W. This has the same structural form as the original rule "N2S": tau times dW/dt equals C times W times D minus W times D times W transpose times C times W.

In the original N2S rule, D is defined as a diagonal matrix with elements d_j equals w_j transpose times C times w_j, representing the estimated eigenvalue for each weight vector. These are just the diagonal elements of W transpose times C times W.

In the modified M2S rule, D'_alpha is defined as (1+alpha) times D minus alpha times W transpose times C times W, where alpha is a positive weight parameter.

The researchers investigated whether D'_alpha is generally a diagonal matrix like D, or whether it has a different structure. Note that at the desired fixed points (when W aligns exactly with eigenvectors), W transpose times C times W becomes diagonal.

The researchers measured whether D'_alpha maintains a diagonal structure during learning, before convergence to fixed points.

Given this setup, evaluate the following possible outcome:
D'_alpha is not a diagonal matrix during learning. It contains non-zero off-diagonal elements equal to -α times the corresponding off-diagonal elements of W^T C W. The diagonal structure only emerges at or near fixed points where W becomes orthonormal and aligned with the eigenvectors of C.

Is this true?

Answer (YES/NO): YES